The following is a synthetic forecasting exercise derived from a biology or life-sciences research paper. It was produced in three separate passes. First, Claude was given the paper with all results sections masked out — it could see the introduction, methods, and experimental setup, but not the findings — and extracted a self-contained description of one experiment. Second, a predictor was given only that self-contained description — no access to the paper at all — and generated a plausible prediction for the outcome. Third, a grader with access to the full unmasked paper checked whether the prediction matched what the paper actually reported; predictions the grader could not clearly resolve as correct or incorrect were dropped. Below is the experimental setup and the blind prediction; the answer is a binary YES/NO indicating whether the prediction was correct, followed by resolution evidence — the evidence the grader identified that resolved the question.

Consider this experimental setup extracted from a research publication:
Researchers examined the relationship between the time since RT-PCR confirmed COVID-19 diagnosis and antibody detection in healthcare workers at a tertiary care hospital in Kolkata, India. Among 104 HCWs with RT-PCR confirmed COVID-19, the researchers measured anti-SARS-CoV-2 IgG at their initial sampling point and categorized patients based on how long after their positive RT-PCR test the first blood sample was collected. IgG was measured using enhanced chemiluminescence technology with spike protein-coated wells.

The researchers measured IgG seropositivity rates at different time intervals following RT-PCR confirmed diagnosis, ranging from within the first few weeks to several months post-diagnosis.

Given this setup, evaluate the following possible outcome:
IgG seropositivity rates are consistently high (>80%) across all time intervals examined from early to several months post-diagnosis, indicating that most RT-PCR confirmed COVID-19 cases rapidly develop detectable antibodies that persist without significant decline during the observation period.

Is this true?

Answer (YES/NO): NO